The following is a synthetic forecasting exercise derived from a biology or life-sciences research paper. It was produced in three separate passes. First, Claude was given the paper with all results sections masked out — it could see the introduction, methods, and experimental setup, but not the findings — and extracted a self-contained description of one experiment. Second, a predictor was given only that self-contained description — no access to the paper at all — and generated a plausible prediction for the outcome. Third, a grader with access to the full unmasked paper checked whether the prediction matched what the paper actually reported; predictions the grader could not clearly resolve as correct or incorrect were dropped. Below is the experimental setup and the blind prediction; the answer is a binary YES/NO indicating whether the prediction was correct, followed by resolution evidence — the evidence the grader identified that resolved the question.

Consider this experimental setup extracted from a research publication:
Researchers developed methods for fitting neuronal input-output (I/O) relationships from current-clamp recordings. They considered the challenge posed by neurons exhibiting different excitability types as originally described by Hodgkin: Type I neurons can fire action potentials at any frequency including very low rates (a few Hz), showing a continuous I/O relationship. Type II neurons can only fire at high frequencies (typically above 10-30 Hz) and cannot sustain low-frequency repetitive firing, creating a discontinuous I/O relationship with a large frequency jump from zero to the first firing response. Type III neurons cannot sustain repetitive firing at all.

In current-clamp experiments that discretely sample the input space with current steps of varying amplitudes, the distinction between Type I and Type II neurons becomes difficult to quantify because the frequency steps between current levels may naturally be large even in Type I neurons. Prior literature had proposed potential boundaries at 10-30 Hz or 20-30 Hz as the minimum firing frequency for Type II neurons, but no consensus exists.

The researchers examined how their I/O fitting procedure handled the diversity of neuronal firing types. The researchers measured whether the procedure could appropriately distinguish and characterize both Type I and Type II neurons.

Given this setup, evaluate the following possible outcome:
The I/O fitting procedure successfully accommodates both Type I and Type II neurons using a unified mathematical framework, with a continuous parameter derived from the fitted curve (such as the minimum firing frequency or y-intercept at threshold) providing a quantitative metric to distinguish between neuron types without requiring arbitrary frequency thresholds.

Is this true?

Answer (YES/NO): NO